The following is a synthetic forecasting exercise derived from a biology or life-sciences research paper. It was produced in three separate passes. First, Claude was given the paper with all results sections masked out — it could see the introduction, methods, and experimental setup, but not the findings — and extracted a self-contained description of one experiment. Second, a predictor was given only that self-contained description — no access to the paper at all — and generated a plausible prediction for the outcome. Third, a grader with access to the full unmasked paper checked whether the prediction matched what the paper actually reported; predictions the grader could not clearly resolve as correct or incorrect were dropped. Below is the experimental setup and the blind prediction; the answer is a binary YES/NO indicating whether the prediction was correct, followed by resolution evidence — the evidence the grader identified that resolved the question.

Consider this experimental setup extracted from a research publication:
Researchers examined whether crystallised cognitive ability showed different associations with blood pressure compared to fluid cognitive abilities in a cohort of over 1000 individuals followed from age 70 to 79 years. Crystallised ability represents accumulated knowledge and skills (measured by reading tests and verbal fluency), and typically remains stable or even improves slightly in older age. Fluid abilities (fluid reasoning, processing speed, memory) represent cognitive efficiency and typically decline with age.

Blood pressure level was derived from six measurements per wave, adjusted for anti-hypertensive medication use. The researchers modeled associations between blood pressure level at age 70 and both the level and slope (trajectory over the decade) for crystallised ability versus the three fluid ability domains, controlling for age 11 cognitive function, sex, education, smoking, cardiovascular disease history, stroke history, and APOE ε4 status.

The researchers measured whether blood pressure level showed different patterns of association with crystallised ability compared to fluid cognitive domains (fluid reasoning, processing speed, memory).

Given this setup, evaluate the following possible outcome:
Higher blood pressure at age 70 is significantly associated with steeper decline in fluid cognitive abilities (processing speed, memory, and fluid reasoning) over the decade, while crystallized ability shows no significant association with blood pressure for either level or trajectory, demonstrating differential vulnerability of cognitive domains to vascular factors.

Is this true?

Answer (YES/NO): NO